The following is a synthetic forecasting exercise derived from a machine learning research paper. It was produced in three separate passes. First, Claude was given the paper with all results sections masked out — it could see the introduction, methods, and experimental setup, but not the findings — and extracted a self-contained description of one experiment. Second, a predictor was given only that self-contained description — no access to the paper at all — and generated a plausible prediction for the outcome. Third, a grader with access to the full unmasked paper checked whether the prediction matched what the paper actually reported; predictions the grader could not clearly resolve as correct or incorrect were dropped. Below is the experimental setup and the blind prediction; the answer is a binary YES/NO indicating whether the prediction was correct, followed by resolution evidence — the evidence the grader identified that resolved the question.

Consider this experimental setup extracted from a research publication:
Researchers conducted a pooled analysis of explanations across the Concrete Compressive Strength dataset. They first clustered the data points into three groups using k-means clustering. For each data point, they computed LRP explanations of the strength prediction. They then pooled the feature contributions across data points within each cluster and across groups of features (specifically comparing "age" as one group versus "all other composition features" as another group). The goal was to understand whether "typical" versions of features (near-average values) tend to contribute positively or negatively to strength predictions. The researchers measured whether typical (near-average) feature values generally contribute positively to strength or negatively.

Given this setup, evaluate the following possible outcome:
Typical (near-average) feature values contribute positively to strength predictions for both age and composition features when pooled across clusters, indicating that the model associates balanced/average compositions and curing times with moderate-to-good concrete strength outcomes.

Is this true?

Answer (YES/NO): YES